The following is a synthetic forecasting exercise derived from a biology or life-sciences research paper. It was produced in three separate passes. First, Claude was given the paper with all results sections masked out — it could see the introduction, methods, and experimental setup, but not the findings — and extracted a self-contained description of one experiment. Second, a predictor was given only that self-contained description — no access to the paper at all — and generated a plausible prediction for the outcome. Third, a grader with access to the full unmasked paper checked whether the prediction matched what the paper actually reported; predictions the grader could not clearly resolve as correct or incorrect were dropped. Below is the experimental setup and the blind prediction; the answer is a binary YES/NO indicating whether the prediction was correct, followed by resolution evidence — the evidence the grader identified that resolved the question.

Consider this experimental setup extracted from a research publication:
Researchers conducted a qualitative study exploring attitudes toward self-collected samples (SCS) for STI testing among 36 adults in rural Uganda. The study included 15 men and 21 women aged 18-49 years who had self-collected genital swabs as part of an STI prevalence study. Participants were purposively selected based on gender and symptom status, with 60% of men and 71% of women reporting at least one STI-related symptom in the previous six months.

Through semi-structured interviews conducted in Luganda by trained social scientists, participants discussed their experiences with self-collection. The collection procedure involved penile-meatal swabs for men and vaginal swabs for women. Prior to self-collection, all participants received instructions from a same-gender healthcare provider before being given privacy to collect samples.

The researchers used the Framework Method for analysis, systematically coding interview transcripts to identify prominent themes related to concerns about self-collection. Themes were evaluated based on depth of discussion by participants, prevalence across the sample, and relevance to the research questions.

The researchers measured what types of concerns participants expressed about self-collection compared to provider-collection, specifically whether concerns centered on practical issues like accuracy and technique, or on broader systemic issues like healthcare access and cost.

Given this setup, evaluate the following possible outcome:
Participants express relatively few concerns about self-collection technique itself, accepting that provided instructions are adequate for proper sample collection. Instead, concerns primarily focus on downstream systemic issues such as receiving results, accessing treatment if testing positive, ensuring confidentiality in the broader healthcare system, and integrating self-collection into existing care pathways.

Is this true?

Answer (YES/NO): NO